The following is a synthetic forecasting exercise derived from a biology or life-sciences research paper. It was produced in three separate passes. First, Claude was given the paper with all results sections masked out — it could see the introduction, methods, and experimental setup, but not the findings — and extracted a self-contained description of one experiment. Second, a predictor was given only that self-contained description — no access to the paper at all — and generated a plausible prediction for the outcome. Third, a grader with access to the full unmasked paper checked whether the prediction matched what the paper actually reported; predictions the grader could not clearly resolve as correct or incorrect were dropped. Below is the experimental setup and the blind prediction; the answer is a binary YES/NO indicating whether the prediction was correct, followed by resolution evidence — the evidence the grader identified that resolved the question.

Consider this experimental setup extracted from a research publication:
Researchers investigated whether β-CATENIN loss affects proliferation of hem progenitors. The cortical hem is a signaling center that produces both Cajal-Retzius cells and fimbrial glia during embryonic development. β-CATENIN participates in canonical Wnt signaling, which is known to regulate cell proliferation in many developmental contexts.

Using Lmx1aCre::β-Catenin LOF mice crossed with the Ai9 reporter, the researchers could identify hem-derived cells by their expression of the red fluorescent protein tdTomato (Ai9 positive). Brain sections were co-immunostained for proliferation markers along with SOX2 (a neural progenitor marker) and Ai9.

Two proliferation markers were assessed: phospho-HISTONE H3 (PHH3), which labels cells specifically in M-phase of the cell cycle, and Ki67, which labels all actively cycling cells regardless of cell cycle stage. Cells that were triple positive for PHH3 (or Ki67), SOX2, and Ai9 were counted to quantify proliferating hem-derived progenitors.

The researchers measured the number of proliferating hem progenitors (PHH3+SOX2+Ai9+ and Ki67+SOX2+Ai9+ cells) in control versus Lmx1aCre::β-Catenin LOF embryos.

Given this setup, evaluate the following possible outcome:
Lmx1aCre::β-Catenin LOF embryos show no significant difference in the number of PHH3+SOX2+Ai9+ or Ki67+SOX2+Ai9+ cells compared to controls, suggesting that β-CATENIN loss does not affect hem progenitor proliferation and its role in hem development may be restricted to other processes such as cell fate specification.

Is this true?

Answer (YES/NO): NO